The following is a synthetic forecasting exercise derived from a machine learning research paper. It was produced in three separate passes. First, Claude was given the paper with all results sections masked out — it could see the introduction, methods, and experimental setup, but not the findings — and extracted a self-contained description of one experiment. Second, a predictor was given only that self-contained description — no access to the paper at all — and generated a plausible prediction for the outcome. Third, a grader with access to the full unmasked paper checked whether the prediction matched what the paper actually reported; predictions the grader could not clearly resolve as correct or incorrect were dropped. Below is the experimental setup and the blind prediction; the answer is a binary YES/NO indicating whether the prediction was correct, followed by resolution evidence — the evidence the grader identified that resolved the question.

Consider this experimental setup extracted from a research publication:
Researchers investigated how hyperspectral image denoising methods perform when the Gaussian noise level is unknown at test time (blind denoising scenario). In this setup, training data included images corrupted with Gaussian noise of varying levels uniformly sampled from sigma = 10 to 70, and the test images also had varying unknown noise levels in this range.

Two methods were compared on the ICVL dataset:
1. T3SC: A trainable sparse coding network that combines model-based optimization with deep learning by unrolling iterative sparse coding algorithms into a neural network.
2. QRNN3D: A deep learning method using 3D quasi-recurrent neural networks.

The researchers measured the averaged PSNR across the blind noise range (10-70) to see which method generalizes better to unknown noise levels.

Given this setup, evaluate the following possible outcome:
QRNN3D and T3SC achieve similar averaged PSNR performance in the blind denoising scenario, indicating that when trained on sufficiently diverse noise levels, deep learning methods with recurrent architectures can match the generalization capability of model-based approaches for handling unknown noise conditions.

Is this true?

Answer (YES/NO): NO